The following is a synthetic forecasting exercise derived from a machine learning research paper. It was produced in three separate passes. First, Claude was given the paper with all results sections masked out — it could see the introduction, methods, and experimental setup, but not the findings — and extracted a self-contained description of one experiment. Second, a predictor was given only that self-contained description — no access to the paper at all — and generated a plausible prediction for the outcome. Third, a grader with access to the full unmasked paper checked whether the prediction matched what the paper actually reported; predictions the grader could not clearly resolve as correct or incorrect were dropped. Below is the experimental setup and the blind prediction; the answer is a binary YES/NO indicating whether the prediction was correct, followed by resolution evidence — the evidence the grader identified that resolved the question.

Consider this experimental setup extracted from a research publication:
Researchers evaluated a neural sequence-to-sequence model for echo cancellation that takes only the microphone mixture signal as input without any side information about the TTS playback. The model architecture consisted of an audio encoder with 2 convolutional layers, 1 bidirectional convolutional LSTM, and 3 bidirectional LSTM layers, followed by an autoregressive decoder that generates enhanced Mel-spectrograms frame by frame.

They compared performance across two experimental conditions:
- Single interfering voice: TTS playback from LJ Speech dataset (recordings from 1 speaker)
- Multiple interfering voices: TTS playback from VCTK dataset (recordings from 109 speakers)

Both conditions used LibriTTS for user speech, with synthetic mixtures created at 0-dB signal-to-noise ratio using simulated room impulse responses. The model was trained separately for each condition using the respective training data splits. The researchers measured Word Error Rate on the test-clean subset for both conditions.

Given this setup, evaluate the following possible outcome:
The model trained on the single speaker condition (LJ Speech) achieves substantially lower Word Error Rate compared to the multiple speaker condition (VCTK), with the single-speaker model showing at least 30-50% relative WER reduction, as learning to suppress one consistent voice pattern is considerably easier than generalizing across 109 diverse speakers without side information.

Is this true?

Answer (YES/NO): NO